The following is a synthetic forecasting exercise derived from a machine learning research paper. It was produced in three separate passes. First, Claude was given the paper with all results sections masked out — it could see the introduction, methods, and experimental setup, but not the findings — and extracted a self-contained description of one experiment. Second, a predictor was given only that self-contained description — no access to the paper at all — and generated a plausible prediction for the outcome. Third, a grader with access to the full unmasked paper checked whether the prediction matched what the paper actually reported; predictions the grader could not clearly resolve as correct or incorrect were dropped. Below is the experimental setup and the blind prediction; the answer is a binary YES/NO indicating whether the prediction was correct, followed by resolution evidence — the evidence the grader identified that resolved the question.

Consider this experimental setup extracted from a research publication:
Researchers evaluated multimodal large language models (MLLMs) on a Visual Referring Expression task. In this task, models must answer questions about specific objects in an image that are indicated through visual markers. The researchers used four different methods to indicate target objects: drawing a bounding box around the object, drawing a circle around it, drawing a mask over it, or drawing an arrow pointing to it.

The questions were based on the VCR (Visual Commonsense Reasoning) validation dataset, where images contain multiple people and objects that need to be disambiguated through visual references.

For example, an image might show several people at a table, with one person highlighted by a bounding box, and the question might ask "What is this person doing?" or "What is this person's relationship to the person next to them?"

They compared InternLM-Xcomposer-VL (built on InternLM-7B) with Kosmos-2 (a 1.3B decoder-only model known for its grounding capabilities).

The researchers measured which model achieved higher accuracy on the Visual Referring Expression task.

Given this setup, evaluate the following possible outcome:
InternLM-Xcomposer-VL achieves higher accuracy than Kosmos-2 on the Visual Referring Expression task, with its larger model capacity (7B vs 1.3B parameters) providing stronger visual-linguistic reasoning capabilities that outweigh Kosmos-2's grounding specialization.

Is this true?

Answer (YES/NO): YES